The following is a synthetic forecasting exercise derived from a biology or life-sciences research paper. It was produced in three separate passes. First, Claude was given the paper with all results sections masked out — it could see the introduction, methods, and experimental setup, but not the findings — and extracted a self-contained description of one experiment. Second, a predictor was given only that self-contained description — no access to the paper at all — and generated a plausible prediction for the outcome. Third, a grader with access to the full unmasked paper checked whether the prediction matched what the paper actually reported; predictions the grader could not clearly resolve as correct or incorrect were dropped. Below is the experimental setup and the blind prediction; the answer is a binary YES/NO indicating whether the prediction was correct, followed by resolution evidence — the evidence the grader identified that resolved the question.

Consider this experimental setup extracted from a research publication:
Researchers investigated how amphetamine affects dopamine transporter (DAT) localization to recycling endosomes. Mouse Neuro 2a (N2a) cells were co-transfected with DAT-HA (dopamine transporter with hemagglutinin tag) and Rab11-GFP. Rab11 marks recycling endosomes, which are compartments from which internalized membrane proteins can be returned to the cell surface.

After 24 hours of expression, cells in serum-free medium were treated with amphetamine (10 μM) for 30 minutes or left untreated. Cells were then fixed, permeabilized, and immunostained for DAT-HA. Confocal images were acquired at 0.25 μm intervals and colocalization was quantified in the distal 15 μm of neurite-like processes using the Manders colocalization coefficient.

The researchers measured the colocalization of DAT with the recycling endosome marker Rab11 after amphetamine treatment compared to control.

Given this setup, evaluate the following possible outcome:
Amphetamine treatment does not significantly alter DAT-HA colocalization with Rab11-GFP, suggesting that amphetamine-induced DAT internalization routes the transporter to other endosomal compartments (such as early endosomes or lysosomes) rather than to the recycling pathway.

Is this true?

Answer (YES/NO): NO